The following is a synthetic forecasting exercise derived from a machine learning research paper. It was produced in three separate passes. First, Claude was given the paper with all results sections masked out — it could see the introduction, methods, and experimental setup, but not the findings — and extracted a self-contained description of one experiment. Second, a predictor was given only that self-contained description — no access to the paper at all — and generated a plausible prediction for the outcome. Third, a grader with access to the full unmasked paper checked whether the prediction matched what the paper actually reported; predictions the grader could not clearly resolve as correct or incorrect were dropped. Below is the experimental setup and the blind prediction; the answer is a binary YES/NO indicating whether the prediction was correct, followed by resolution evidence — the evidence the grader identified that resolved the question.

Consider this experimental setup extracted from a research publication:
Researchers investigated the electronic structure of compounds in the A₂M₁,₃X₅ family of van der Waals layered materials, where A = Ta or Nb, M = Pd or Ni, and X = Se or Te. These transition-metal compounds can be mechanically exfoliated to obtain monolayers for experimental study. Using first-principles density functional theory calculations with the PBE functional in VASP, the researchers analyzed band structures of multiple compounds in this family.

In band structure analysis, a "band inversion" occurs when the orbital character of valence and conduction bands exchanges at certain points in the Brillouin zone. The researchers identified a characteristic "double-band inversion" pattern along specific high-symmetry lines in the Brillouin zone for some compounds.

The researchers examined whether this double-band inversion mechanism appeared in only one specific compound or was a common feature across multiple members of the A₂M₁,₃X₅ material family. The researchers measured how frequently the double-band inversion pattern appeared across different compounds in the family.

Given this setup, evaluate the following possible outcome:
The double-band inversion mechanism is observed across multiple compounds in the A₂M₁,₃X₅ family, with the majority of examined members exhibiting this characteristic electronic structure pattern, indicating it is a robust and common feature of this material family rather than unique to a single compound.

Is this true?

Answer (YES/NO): YES